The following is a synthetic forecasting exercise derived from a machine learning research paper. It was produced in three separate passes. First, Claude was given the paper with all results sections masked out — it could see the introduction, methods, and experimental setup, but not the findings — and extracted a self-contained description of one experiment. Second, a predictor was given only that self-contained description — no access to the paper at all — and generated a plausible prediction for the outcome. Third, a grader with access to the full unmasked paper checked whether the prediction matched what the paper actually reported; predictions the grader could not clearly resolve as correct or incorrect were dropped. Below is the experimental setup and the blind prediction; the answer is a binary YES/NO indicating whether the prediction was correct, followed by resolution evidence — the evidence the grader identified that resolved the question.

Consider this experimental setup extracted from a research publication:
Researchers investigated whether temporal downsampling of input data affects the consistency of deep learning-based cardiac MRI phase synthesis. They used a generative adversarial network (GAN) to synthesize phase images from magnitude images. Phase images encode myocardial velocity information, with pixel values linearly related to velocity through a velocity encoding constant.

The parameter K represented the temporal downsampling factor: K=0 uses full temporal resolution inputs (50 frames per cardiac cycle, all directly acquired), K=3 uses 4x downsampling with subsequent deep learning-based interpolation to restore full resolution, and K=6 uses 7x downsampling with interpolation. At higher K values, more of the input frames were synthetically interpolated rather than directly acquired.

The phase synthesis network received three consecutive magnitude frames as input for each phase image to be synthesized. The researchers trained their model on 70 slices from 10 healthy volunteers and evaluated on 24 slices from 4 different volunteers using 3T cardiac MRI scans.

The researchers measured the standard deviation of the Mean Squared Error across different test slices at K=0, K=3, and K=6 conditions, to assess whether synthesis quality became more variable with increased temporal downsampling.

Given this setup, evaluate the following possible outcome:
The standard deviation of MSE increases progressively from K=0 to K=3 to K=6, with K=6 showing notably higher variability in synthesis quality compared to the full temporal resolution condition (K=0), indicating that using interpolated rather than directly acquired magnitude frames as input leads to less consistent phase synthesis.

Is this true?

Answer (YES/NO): NO